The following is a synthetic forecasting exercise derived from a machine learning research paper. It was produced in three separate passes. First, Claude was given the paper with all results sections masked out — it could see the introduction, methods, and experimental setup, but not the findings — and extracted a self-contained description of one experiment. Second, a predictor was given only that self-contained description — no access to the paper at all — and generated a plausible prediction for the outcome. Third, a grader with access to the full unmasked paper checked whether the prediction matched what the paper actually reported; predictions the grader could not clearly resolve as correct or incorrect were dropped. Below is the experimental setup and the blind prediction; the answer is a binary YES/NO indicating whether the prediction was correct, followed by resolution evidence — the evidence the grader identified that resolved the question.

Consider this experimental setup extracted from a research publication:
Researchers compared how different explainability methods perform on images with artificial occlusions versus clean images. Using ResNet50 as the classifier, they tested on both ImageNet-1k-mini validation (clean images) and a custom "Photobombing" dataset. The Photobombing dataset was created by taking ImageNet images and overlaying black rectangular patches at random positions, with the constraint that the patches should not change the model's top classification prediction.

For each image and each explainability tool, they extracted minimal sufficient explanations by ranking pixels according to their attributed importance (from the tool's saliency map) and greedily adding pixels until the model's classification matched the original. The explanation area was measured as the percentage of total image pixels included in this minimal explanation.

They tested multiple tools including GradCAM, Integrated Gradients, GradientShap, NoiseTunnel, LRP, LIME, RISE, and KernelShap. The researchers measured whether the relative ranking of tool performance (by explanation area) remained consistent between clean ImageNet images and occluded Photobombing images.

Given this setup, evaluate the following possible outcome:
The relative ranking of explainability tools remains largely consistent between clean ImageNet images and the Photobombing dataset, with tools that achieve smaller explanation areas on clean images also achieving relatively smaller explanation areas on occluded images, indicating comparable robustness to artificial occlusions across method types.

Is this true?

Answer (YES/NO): YES